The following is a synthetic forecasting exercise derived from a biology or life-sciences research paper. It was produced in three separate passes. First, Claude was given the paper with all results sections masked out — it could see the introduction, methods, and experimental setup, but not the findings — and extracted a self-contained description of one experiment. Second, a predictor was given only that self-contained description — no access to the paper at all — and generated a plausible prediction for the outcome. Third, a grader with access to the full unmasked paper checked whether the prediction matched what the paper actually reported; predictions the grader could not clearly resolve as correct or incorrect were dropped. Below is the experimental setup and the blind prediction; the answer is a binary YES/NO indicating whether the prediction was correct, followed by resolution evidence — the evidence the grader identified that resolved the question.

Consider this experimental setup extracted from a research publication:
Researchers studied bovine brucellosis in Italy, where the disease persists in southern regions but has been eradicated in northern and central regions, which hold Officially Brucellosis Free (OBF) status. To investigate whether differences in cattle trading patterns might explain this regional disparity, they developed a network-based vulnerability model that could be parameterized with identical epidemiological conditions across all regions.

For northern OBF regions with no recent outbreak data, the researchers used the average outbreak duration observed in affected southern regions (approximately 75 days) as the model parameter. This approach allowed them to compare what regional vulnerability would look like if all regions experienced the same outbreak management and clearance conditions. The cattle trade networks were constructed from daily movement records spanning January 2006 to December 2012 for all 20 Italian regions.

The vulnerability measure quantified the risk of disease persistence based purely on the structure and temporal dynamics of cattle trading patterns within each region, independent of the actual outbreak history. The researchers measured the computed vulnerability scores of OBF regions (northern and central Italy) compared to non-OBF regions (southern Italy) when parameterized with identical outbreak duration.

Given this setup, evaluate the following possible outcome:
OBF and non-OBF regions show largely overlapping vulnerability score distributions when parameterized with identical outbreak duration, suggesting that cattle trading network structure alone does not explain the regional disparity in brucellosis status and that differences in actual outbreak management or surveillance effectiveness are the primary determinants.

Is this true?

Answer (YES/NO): NO